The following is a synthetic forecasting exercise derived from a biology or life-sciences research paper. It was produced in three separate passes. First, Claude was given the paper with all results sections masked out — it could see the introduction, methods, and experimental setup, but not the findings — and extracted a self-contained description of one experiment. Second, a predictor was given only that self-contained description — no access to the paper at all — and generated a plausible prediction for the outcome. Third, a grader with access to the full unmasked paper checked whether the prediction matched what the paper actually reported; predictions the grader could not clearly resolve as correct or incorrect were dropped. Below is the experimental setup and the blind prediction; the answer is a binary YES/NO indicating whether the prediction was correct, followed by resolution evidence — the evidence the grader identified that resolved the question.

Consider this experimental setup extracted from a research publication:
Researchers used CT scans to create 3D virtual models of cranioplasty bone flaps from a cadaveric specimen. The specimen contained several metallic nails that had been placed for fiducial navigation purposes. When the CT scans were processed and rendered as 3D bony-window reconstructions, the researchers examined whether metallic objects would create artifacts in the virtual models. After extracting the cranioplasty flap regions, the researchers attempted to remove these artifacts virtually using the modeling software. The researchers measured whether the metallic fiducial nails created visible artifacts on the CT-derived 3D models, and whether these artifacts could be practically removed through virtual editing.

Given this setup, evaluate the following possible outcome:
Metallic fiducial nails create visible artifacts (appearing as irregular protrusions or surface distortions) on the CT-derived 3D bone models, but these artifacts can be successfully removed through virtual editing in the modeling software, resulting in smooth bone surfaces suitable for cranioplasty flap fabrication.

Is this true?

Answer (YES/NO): NO